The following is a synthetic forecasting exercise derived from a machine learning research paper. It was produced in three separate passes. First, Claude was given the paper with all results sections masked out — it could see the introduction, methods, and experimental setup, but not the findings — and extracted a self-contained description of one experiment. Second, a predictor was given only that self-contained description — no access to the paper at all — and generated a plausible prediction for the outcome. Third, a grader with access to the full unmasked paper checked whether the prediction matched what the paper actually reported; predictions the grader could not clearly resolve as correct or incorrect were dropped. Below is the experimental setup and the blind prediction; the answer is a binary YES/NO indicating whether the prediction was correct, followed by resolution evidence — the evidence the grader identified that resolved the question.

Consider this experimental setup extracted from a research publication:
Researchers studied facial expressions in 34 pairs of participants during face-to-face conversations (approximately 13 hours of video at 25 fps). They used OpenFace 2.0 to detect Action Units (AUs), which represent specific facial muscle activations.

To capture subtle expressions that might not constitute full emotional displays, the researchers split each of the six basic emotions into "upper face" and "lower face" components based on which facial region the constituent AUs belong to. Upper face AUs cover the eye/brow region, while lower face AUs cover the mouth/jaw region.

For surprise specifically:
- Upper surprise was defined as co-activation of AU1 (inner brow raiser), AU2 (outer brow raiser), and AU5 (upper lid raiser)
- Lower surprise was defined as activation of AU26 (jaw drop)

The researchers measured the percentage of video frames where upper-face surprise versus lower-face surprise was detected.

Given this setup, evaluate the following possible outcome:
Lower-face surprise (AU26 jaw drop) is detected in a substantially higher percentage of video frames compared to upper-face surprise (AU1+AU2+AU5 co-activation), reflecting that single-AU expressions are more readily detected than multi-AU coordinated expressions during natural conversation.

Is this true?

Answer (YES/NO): YES